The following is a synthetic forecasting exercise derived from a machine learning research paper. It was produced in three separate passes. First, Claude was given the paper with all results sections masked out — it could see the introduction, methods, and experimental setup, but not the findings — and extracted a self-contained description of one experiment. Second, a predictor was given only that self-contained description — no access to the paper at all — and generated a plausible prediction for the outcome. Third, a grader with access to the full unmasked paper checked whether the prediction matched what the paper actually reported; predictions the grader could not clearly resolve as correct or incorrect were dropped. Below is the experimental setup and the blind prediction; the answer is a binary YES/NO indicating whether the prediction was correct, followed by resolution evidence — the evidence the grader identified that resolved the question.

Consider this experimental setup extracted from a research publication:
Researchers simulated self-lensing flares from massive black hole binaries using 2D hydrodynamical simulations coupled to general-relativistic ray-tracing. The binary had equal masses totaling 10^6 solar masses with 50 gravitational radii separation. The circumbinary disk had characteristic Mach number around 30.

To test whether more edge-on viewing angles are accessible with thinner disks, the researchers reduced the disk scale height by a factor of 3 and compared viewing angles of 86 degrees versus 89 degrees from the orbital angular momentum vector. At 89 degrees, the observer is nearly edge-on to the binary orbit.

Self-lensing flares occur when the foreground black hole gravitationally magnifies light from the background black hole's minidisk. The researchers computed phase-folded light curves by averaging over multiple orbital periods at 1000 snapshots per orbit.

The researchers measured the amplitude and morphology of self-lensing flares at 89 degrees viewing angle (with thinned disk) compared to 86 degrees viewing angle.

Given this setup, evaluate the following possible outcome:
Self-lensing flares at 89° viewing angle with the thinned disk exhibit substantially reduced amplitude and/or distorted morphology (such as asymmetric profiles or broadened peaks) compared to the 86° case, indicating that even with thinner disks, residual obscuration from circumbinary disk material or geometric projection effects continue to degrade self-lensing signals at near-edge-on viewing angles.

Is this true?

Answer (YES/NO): NO